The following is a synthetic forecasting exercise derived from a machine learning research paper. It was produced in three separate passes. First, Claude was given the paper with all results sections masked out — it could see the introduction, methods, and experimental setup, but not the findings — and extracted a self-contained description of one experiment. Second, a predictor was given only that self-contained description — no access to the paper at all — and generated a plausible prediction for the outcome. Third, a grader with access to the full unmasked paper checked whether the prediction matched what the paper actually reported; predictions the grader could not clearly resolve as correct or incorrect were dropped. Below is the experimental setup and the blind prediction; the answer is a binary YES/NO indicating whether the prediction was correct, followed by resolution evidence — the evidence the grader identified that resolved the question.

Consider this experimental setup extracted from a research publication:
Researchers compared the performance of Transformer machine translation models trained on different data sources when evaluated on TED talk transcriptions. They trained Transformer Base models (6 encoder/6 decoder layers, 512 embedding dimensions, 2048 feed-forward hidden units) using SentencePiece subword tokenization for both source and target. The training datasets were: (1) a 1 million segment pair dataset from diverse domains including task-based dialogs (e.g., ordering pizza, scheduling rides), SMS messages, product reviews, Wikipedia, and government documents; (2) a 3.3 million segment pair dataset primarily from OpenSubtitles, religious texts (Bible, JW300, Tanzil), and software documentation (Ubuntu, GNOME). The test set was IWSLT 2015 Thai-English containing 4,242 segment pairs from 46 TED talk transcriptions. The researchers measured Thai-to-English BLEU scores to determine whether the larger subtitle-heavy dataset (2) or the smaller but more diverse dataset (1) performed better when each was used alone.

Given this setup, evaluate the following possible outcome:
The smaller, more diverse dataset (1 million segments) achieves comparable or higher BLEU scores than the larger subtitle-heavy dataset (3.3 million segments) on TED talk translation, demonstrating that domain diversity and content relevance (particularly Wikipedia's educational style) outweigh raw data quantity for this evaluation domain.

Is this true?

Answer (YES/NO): NO